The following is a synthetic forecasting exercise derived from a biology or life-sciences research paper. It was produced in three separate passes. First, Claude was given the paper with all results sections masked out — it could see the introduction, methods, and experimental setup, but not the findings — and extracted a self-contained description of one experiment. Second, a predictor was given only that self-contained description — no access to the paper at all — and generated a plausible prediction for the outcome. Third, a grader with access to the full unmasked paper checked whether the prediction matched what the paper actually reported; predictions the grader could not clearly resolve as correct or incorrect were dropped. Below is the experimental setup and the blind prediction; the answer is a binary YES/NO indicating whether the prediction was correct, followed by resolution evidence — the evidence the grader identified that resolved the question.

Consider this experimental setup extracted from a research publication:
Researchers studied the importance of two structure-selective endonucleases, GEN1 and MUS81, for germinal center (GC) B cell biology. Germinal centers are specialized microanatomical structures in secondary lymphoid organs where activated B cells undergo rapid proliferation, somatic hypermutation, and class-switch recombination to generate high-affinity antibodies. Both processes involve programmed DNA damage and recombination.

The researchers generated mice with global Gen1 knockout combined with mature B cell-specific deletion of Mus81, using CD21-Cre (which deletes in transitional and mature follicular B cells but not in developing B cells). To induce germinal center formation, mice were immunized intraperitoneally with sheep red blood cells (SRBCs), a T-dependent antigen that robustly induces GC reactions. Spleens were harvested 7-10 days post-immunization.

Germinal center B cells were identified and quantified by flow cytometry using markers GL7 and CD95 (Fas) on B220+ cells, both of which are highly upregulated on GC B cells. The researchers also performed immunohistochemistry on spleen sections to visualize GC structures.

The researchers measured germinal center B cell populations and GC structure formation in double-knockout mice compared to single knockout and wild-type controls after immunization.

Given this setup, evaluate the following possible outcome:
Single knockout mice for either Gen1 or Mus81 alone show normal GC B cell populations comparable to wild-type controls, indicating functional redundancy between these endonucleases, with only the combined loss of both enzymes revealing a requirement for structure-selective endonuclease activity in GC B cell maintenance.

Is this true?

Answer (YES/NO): YES